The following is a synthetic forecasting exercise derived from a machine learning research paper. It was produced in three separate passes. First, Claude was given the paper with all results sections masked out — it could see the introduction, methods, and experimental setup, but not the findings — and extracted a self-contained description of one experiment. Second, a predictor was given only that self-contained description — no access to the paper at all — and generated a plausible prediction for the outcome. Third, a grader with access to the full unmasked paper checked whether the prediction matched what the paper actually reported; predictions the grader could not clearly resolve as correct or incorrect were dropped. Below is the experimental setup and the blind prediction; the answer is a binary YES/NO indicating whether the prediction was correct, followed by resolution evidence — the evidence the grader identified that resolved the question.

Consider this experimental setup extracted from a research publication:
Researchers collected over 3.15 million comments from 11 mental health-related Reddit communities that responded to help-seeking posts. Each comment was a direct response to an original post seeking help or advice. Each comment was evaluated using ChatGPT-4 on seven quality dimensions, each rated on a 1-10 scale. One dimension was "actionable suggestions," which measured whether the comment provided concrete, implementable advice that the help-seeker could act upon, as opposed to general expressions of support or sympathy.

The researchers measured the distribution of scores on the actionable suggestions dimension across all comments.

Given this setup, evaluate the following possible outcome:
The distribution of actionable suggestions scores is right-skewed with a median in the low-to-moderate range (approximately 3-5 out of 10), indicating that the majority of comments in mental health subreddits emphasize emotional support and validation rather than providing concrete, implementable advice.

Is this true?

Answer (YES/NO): NO